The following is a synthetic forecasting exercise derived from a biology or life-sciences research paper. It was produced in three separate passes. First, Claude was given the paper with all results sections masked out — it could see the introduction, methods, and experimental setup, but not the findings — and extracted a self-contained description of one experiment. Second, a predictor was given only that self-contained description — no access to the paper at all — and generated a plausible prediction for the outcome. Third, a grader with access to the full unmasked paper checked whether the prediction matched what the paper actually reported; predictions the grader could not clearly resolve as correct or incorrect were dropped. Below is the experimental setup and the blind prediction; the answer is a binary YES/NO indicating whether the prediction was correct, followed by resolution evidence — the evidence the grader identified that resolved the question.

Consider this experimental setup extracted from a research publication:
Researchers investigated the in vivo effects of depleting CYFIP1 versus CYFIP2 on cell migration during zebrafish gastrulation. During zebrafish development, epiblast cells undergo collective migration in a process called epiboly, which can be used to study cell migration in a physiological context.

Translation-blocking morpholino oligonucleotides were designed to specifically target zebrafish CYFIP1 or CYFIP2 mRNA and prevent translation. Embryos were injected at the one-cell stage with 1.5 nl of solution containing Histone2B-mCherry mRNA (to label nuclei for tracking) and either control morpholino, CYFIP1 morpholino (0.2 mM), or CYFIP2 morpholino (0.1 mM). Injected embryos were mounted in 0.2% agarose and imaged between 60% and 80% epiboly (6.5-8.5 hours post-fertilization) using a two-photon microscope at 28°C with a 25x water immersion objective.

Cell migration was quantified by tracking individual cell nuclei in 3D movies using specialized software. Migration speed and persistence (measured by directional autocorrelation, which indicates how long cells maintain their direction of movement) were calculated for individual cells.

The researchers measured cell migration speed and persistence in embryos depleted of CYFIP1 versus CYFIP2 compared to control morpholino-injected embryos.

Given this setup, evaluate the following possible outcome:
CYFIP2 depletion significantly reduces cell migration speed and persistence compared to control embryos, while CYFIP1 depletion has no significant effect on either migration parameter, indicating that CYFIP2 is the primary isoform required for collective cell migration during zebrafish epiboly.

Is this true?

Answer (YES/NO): NO